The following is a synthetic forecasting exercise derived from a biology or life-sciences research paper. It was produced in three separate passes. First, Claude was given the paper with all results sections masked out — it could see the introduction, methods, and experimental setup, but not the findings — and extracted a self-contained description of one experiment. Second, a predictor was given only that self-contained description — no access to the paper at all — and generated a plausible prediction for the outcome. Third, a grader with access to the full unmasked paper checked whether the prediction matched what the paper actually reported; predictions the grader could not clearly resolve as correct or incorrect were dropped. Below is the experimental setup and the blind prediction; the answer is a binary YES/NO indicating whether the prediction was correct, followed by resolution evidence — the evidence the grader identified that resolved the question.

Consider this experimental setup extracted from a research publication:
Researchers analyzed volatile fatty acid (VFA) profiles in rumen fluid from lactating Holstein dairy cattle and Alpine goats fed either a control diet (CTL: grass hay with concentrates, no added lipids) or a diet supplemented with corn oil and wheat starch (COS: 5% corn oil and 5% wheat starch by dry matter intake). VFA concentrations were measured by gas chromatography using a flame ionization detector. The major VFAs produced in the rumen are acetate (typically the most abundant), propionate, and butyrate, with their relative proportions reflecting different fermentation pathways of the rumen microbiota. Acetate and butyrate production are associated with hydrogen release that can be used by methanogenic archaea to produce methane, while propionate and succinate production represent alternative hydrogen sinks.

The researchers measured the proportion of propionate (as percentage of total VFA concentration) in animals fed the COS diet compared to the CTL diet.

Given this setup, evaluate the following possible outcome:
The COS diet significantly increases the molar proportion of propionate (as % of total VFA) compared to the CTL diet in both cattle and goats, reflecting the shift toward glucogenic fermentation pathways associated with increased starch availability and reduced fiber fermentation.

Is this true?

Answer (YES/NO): YES